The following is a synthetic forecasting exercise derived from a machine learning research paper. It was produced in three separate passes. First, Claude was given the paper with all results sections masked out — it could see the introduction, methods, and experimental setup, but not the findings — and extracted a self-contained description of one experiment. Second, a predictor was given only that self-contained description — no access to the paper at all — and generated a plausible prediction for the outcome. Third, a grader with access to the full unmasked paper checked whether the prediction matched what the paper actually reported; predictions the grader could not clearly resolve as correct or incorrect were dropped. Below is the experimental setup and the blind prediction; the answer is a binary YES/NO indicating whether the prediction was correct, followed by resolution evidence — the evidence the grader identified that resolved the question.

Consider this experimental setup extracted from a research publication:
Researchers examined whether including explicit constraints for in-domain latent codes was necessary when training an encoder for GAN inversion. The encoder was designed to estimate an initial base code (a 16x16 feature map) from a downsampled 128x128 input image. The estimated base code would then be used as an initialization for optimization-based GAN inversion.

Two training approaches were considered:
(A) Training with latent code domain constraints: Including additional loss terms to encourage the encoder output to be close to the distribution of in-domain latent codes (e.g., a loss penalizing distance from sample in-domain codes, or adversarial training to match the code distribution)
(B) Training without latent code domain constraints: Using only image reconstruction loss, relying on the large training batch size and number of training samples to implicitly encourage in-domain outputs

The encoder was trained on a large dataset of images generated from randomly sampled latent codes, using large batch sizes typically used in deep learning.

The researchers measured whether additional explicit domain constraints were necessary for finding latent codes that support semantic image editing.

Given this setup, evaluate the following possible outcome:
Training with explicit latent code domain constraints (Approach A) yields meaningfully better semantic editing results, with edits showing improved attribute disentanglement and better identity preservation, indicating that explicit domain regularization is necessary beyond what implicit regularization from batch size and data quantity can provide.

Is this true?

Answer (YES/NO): NO